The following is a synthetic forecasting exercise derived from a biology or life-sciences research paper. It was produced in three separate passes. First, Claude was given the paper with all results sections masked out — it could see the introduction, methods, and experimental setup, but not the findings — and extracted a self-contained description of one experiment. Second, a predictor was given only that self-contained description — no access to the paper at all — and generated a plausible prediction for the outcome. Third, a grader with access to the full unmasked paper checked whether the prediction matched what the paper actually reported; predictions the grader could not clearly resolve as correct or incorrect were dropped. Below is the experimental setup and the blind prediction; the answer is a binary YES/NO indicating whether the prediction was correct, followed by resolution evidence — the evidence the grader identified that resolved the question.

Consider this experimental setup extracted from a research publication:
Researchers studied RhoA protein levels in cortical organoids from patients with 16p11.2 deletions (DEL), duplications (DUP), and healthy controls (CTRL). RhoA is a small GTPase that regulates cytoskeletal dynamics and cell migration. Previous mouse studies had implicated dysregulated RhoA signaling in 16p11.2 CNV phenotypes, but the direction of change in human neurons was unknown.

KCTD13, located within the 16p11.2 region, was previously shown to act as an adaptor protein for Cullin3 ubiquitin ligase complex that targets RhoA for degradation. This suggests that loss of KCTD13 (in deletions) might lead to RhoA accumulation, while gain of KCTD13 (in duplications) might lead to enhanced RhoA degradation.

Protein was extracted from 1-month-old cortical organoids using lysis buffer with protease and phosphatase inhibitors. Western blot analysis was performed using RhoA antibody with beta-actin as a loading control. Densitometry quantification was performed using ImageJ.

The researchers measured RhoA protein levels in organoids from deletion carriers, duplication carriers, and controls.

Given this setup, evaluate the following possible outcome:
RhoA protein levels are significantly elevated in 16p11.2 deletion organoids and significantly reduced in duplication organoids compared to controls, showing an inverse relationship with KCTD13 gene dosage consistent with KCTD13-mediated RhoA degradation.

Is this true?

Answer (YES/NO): YES